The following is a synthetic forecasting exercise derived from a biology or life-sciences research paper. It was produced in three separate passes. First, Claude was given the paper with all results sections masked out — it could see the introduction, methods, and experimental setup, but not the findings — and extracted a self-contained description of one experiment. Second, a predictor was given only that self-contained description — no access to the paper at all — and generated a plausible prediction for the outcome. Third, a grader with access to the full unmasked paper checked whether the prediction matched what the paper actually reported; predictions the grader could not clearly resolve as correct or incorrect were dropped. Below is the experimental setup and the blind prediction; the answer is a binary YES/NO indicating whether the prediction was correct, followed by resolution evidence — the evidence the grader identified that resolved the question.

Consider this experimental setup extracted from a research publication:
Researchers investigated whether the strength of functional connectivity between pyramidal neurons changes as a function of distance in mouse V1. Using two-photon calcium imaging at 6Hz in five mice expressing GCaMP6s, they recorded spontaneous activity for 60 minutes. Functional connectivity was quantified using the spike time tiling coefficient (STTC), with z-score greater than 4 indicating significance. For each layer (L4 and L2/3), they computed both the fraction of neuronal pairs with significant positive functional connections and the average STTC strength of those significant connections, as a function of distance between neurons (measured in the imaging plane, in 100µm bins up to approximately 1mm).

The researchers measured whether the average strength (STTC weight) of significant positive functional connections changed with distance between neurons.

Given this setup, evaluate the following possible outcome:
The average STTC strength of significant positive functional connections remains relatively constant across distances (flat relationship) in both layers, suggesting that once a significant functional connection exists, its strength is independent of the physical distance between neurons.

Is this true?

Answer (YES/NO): YES